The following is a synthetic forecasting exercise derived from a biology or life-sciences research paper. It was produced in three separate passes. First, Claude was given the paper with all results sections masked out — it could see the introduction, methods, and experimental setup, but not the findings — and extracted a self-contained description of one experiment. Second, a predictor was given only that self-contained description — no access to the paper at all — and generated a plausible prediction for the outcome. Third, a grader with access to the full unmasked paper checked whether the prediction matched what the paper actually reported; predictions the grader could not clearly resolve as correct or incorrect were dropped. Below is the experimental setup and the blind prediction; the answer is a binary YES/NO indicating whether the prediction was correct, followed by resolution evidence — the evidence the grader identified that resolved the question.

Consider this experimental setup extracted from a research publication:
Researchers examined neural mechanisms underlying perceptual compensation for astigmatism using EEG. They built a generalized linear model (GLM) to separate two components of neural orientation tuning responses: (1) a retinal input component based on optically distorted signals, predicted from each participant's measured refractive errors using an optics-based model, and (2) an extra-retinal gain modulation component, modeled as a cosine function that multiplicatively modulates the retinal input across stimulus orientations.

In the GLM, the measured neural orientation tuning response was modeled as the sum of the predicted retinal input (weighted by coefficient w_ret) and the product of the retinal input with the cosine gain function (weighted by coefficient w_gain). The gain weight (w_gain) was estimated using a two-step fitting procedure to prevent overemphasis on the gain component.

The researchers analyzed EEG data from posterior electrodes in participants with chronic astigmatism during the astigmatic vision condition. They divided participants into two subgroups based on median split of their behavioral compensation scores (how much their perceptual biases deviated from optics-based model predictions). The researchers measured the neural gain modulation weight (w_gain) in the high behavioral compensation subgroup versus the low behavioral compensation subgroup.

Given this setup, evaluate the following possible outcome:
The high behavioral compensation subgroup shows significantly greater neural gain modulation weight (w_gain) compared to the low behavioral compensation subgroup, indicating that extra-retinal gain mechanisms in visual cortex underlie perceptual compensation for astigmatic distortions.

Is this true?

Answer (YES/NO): YES